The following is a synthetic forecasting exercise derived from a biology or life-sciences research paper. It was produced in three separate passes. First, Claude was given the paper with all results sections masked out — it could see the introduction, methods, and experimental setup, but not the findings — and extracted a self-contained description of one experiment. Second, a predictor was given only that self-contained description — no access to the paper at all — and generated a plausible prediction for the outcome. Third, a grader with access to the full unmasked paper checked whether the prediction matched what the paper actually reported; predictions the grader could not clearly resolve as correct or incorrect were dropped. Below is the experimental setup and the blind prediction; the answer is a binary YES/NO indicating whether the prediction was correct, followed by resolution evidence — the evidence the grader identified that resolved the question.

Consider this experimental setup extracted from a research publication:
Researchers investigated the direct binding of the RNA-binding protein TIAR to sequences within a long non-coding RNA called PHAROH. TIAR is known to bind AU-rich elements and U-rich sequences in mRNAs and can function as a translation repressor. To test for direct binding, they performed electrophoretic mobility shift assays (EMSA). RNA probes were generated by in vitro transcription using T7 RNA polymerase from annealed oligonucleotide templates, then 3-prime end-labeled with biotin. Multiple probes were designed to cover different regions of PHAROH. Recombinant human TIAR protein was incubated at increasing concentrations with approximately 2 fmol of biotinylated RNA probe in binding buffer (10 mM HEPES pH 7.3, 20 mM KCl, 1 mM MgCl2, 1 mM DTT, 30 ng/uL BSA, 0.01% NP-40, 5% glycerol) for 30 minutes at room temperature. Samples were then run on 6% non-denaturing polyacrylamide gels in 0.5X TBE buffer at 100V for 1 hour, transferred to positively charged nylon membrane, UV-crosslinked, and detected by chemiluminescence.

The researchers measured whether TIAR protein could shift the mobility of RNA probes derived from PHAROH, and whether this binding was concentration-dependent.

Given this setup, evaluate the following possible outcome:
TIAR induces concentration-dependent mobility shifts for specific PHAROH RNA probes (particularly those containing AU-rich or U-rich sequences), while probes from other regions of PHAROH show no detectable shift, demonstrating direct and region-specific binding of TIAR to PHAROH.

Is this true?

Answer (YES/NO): NO